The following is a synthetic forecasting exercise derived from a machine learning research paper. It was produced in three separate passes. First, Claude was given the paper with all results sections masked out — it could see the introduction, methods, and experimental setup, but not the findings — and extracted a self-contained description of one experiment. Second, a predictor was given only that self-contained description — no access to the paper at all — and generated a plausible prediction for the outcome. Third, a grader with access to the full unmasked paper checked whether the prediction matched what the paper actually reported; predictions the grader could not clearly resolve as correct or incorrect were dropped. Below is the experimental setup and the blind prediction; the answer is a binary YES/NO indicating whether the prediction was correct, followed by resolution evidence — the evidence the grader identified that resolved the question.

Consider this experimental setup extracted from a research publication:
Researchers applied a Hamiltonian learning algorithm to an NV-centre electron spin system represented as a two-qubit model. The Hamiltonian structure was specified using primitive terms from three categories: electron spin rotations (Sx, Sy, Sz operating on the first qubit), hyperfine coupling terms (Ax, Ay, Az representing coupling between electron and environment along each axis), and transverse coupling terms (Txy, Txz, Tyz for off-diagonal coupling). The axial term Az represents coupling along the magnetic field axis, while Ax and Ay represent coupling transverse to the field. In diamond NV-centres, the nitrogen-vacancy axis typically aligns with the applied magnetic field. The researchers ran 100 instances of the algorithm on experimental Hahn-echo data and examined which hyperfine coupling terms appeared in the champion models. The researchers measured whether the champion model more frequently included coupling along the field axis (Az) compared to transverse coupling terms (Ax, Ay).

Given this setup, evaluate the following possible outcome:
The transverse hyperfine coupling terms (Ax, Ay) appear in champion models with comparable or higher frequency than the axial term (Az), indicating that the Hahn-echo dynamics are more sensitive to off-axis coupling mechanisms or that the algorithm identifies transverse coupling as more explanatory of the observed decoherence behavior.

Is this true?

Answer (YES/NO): NO